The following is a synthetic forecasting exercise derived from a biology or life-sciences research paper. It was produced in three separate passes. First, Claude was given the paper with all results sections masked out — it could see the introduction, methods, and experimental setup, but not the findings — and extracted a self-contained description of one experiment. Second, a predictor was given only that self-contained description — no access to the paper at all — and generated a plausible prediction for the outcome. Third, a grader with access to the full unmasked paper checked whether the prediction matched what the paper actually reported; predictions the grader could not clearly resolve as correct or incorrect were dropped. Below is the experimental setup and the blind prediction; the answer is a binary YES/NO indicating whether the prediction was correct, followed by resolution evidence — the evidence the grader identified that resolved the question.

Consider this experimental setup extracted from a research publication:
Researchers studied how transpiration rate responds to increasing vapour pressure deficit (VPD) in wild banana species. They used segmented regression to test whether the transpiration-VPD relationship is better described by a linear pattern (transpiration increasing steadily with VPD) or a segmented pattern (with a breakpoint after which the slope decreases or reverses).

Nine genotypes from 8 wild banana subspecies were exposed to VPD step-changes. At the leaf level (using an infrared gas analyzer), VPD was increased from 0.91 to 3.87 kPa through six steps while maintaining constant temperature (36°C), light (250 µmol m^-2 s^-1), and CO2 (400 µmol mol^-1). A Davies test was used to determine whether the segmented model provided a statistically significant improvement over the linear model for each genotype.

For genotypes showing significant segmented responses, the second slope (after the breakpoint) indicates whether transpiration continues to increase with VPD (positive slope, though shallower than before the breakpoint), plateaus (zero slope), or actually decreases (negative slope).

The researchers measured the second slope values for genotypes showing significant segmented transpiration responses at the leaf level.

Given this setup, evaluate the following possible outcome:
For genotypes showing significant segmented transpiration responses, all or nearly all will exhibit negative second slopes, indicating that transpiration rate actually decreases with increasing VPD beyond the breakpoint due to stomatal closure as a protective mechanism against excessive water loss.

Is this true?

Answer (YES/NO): NO